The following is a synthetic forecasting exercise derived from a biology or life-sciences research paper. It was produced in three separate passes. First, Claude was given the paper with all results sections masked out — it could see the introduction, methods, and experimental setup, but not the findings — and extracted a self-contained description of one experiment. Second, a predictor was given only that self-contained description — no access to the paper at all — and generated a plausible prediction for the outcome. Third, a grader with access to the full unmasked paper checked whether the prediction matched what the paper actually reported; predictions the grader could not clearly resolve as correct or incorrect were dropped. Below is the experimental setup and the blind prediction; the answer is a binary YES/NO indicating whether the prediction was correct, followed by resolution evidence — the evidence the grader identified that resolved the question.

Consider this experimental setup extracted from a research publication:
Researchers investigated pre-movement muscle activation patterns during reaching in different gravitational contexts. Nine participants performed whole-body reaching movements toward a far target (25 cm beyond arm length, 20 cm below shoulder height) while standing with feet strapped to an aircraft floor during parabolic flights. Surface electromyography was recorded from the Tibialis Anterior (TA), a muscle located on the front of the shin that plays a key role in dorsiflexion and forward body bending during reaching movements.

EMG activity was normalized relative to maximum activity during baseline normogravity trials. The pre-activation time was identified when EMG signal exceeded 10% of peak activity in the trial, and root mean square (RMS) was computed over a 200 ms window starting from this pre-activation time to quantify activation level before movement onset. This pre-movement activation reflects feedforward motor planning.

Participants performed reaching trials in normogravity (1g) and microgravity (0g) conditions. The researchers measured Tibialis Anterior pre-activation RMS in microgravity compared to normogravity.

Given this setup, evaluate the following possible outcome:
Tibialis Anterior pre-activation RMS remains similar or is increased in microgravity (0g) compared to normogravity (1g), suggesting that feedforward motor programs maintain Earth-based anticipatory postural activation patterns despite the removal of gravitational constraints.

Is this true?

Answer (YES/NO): NO